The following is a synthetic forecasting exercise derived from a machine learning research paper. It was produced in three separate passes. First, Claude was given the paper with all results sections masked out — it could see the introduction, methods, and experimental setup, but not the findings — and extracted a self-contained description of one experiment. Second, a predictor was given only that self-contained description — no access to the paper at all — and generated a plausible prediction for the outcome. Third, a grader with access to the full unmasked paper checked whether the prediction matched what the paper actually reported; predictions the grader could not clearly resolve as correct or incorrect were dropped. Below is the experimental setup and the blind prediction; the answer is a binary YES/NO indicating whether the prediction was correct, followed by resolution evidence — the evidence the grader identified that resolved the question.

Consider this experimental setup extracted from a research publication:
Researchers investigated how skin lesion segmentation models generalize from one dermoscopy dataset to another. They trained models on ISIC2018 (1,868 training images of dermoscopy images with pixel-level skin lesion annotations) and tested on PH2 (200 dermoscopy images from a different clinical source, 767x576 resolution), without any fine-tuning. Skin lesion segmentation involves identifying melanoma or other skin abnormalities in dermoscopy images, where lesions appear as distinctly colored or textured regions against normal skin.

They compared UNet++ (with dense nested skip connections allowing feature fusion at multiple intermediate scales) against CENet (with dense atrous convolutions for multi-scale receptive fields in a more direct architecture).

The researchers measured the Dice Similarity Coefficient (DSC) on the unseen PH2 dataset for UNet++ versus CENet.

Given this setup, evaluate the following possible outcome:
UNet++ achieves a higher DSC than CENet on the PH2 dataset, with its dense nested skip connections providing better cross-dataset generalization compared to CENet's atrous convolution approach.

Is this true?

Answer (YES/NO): NO